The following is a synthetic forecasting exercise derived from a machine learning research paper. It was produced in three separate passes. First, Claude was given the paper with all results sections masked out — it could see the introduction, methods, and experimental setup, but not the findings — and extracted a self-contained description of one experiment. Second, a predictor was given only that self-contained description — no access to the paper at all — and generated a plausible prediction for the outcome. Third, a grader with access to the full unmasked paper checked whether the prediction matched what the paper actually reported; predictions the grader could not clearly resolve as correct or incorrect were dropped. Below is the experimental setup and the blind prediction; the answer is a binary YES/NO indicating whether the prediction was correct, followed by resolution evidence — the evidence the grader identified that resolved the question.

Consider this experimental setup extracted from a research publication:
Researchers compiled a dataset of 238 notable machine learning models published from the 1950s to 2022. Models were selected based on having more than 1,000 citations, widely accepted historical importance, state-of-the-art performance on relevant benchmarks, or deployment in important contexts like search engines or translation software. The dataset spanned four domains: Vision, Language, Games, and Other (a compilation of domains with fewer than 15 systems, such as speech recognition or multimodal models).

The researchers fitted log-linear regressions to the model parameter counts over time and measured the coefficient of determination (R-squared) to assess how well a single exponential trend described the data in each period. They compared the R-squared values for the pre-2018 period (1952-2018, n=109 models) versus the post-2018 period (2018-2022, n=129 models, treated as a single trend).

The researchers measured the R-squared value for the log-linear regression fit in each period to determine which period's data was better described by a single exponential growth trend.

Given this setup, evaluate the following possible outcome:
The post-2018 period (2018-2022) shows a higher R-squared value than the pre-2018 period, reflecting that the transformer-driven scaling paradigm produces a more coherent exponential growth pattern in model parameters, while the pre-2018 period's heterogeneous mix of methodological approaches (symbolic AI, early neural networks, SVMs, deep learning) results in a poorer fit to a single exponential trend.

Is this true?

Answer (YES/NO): NO